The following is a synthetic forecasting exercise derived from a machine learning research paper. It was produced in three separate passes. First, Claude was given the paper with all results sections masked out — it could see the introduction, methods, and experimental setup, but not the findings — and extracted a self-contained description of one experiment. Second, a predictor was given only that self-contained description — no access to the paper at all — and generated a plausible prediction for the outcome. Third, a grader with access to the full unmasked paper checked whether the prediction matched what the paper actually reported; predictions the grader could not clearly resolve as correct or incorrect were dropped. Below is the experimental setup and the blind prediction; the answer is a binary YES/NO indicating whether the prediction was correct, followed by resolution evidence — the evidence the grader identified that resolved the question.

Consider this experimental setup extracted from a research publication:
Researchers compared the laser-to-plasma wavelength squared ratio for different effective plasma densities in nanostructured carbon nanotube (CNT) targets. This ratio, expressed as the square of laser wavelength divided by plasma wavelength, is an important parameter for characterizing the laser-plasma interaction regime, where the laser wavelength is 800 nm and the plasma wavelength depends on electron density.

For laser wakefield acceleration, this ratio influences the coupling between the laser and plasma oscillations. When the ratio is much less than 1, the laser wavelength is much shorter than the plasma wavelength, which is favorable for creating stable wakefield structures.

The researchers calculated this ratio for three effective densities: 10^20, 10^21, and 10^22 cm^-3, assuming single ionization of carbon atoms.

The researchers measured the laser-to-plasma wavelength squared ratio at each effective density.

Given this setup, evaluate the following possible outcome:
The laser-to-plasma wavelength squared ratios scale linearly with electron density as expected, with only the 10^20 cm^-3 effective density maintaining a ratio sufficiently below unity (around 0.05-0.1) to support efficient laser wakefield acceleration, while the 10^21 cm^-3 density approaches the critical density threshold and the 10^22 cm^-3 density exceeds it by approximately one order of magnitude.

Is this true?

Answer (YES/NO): NO